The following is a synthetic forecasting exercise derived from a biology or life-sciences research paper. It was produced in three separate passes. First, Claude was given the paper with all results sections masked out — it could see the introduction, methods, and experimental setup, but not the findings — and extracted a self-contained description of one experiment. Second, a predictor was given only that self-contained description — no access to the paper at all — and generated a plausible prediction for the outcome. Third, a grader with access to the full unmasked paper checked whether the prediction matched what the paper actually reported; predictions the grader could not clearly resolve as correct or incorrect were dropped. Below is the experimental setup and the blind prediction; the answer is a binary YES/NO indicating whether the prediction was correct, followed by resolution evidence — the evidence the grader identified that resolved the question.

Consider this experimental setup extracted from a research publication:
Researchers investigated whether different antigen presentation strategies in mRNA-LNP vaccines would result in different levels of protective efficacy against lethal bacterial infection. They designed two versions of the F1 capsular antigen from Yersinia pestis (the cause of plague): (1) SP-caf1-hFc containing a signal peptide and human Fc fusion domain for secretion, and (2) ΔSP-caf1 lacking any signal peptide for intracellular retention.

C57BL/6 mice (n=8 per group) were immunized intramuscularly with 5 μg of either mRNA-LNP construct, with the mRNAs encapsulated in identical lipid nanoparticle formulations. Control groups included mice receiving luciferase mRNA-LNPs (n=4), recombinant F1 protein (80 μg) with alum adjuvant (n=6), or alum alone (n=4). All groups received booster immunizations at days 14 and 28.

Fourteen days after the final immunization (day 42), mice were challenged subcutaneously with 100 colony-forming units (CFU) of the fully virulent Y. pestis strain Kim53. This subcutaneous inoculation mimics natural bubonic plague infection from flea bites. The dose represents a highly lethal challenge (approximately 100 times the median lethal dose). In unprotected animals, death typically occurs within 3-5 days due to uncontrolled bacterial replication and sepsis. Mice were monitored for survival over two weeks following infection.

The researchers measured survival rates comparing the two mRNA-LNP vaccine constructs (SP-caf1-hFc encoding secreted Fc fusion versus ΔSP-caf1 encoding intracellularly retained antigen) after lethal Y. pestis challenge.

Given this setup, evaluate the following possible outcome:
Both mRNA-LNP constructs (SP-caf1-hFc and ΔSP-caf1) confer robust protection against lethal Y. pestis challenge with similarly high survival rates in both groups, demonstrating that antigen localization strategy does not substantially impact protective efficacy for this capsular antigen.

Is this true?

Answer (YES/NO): YES